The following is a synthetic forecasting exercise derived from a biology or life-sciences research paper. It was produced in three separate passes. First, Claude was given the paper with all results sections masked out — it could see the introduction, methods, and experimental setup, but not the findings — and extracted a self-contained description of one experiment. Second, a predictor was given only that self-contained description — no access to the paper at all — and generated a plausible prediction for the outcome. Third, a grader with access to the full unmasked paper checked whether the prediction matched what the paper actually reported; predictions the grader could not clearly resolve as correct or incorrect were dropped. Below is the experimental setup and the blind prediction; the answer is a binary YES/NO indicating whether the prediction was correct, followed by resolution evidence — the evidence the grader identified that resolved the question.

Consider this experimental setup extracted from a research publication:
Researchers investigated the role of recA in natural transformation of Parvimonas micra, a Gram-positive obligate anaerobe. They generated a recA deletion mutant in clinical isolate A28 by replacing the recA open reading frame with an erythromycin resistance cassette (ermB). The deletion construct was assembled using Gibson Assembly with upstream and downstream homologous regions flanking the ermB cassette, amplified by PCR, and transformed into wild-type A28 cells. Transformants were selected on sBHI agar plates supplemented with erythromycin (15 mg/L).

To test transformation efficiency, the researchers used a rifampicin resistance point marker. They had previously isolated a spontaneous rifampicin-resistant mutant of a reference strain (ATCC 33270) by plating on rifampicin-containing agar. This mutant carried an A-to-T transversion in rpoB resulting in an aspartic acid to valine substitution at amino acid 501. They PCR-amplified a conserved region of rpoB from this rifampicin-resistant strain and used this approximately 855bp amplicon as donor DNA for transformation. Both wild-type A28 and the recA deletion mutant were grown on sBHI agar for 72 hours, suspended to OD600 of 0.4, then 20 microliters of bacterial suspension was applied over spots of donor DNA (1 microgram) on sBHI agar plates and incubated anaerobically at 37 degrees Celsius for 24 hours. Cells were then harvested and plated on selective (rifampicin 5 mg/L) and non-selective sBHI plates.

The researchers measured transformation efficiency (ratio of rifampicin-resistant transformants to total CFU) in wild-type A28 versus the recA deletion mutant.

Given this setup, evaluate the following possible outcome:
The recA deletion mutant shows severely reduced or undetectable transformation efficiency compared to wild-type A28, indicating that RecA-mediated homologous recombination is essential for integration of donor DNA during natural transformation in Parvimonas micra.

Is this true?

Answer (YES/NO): YES